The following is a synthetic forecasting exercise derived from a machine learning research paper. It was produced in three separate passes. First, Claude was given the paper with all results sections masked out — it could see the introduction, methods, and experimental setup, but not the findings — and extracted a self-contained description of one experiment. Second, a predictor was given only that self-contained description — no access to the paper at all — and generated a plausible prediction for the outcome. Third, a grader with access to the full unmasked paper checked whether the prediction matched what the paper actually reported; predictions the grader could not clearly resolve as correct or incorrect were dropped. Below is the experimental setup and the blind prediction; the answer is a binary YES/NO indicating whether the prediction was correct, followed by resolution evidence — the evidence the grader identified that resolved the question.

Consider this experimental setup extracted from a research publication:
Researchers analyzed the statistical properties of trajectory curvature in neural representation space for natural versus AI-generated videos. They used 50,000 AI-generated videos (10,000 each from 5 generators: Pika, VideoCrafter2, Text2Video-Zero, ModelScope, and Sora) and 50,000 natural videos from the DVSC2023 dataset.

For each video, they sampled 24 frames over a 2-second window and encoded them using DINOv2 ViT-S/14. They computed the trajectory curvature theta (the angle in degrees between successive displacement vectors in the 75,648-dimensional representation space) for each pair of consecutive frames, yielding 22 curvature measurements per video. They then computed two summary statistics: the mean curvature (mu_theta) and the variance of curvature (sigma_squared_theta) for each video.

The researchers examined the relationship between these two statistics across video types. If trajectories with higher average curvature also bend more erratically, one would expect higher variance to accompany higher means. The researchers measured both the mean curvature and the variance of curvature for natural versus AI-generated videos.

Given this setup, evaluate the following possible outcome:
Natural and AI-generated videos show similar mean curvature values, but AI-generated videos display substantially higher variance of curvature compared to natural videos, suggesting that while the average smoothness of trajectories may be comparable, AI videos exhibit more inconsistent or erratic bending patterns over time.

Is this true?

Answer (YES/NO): NO